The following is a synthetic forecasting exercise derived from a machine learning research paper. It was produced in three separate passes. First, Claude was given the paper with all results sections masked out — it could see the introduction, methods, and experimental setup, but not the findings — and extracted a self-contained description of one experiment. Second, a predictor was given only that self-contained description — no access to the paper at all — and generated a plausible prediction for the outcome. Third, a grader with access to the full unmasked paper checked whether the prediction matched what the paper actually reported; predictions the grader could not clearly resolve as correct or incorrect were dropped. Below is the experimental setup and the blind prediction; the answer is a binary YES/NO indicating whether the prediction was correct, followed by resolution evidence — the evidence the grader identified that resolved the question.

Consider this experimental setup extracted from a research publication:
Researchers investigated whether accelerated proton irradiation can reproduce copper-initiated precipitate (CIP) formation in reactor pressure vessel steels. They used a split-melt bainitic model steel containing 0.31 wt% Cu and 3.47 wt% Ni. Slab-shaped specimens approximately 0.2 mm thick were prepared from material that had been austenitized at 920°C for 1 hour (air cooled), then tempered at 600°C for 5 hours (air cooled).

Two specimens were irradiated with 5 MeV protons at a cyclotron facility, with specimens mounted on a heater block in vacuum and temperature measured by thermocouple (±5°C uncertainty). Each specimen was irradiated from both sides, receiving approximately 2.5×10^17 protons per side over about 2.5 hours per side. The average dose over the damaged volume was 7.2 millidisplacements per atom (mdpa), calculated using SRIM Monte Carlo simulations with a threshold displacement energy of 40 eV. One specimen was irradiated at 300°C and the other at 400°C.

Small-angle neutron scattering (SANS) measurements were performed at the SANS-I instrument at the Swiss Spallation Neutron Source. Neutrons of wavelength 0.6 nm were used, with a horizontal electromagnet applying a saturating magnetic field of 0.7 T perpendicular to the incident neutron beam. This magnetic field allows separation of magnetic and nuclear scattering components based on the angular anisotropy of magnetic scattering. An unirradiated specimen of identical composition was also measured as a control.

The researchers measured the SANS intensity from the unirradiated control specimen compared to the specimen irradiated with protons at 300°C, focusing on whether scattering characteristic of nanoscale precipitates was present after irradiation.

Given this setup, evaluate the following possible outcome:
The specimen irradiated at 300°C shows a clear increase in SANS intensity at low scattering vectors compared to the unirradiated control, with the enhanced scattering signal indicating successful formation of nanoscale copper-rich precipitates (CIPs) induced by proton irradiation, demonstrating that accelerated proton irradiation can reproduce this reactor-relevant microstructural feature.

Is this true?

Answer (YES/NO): NO